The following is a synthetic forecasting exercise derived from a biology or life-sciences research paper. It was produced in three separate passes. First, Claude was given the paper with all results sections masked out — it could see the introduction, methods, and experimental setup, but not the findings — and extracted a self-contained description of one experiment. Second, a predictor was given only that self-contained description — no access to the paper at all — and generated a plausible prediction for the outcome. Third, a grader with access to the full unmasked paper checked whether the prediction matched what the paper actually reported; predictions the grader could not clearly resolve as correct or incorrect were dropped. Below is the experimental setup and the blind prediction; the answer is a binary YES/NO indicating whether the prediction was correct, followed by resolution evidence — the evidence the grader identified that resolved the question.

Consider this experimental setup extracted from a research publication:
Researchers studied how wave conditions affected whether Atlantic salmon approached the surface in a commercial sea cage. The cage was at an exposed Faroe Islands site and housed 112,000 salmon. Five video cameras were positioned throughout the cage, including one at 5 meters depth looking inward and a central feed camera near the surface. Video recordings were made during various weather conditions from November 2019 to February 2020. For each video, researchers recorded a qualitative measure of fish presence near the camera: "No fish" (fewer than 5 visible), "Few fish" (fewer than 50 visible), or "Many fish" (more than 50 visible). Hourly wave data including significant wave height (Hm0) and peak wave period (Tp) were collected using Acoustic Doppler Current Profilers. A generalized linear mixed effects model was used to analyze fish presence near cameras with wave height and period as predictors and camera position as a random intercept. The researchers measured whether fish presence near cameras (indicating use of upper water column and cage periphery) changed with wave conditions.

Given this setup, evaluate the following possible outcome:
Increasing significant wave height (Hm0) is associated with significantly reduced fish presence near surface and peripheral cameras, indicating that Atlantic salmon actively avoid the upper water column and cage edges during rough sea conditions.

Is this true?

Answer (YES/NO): NO